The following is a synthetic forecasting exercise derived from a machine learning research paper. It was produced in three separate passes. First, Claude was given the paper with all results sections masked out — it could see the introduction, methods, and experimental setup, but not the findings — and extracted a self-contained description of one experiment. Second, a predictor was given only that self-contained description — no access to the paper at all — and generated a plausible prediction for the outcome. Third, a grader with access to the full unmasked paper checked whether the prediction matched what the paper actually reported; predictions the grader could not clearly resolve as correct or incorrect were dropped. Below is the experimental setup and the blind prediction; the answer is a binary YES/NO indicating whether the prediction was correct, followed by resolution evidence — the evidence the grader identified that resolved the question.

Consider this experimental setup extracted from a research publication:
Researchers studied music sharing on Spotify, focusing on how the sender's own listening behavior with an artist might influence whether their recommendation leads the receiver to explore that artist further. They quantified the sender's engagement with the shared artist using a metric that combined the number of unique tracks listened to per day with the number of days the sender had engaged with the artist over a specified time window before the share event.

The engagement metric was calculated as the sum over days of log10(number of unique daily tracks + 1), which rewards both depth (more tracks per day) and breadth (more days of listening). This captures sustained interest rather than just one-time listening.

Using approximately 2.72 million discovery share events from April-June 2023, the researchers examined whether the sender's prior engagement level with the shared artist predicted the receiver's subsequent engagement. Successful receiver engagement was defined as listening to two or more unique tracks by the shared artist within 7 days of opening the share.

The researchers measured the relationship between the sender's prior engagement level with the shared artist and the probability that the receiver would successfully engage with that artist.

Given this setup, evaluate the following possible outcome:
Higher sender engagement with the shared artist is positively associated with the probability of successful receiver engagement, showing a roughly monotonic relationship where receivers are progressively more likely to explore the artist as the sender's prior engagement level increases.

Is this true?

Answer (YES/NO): YES